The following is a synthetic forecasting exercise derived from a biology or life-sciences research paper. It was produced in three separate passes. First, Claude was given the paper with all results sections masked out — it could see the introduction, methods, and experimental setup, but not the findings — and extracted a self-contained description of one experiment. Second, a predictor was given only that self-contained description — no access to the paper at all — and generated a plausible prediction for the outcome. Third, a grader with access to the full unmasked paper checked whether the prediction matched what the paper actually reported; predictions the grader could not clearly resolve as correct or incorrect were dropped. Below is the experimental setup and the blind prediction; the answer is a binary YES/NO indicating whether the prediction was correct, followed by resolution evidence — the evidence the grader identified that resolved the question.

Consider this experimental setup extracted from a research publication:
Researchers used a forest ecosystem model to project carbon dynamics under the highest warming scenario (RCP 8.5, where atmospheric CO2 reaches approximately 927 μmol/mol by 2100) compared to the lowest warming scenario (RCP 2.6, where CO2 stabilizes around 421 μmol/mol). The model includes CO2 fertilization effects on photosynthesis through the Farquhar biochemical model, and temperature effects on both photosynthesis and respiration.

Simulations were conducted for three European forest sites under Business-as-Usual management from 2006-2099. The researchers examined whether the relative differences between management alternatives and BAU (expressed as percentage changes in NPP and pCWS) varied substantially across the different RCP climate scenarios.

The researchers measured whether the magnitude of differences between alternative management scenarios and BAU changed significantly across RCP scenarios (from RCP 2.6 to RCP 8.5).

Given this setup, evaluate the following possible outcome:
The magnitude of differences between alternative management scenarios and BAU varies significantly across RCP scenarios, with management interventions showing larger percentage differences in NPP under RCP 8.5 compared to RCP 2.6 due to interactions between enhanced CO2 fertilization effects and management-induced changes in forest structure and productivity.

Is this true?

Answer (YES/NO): NO